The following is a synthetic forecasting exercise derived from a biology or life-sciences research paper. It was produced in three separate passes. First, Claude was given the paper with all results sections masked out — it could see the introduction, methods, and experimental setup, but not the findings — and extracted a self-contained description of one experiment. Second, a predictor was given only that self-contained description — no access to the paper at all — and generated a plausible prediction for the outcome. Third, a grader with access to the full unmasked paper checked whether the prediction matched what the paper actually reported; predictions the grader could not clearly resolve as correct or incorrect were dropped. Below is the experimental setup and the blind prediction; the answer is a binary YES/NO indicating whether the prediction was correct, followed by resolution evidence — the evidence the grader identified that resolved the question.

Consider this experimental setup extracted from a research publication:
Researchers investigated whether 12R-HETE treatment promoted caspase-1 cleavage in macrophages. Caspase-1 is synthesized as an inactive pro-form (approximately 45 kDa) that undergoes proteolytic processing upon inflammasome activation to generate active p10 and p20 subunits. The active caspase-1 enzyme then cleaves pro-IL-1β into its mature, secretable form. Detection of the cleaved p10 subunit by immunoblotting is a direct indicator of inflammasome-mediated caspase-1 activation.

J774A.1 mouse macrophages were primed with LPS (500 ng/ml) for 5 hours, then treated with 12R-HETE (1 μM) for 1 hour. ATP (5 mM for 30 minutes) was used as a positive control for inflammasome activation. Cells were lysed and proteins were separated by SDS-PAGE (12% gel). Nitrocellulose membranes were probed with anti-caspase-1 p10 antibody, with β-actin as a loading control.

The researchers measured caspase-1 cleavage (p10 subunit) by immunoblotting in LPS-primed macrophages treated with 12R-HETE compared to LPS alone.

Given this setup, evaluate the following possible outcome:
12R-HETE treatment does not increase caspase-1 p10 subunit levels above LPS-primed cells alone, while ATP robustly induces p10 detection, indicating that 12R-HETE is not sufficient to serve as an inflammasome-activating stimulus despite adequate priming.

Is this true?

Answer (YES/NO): NO